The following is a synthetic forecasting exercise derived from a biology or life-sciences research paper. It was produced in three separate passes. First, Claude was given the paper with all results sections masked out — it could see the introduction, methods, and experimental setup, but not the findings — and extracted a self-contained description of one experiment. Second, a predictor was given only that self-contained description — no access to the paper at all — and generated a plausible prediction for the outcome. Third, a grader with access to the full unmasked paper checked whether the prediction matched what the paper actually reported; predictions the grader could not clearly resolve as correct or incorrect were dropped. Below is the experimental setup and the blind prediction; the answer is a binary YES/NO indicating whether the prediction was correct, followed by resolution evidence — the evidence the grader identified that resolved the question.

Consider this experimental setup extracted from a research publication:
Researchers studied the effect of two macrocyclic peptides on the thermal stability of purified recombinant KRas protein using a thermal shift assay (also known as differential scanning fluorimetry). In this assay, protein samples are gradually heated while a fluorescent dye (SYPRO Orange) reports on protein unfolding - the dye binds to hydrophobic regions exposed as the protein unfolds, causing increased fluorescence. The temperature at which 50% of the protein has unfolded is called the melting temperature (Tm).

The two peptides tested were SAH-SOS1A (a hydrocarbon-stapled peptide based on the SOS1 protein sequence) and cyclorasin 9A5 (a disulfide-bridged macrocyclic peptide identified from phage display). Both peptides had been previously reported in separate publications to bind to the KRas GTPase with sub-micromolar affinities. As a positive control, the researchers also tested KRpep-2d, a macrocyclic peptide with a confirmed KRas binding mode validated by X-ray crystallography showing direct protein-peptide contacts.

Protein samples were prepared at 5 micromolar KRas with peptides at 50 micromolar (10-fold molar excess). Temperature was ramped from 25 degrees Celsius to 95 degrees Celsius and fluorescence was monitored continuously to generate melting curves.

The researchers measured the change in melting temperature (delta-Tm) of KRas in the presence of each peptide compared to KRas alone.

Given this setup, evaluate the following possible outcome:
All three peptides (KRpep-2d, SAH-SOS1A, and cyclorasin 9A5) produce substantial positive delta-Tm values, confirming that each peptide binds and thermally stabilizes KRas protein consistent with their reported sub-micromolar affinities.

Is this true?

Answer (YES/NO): NO